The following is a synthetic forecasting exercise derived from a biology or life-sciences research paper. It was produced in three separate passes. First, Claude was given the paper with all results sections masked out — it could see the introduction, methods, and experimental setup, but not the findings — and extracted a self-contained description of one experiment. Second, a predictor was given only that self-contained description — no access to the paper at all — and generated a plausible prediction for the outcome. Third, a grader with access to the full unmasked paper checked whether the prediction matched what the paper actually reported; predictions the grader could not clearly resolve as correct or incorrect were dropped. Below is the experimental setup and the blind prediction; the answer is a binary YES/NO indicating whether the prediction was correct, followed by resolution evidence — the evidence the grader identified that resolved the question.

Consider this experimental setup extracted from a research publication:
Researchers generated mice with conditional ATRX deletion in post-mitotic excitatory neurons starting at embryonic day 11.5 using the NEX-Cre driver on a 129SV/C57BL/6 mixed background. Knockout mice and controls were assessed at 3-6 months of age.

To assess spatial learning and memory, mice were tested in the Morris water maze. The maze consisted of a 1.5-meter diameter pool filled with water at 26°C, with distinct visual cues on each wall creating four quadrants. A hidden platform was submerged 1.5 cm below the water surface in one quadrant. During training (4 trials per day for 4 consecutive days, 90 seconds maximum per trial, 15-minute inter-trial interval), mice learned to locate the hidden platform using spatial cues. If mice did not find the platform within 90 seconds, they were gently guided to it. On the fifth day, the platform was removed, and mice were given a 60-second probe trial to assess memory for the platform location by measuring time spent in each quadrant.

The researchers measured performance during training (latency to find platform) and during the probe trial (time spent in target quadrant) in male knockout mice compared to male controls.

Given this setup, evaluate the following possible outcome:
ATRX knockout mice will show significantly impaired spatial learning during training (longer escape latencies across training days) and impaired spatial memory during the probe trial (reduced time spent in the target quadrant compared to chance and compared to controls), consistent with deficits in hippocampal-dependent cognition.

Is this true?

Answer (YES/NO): NO